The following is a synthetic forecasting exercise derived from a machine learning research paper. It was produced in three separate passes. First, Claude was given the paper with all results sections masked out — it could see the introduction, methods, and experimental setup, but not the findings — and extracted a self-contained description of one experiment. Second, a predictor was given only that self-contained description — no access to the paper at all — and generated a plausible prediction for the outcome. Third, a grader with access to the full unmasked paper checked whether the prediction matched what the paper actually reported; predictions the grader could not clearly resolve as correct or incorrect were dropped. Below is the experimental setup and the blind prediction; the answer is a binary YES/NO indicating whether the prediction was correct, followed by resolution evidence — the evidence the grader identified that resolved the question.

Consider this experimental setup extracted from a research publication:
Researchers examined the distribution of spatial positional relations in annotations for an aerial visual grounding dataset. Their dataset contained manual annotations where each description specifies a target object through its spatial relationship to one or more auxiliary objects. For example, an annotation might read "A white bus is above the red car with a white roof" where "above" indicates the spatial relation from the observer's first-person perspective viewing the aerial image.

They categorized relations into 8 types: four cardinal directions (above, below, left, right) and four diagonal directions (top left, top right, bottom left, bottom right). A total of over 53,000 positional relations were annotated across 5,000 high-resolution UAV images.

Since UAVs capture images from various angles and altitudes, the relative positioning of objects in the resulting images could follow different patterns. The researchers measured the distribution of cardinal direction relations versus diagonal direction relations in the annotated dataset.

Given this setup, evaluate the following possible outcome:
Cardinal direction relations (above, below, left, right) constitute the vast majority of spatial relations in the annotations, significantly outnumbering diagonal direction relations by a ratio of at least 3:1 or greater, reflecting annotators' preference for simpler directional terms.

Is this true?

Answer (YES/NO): NO